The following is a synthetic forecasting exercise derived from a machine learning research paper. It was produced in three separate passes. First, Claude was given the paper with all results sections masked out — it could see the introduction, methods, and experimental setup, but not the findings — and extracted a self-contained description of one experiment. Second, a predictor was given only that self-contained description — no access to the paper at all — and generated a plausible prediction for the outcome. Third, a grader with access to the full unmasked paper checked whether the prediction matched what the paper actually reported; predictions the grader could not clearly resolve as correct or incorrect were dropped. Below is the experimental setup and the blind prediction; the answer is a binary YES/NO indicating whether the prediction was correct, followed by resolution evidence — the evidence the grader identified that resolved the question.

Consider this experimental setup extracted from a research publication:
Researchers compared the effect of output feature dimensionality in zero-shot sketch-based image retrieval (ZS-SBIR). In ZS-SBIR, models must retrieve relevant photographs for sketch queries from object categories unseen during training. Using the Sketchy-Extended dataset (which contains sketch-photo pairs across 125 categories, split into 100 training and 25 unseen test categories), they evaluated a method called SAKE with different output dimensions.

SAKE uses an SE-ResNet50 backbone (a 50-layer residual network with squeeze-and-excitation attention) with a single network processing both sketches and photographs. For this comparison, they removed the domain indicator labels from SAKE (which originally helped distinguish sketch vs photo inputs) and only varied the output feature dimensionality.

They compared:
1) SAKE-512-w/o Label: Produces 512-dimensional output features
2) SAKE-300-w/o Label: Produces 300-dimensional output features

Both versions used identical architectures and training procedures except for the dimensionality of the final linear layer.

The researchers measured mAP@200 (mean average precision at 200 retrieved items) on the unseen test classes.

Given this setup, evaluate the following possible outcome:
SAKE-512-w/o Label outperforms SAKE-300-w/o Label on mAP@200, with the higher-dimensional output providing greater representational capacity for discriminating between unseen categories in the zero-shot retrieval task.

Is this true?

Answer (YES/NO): YES